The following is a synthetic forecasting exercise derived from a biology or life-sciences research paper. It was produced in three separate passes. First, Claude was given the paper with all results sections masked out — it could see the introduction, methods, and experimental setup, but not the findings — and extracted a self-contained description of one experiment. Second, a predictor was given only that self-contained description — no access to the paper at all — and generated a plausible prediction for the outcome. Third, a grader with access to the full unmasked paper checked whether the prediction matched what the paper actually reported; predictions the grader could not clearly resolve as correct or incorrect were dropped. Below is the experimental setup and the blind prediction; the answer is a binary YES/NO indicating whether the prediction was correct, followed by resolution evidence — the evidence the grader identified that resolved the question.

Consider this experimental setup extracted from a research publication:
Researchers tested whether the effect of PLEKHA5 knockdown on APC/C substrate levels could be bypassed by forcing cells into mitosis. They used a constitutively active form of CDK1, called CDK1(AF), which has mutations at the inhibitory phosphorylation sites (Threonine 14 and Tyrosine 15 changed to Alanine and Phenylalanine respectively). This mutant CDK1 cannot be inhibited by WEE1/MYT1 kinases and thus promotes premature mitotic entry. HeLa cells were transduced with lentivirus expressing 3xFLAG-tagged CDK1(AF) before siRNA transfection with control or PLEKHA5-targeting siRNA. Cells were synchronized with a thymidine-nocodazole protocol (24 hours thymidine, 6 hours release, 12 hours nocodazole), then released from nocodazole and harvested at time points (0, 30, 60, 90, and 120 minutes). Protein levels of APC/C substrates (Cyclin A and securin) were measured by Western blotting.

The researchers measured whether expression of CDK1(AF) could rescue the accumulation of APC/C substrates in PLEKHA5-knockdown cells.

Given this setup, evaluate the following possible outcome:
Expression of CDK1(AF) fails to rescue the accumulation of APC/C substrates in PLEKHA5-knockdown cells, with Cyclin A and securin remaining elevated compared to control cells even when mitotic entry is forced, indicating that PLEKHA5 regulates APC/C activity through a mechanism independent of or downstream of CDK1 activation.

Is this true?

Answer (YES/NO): YES